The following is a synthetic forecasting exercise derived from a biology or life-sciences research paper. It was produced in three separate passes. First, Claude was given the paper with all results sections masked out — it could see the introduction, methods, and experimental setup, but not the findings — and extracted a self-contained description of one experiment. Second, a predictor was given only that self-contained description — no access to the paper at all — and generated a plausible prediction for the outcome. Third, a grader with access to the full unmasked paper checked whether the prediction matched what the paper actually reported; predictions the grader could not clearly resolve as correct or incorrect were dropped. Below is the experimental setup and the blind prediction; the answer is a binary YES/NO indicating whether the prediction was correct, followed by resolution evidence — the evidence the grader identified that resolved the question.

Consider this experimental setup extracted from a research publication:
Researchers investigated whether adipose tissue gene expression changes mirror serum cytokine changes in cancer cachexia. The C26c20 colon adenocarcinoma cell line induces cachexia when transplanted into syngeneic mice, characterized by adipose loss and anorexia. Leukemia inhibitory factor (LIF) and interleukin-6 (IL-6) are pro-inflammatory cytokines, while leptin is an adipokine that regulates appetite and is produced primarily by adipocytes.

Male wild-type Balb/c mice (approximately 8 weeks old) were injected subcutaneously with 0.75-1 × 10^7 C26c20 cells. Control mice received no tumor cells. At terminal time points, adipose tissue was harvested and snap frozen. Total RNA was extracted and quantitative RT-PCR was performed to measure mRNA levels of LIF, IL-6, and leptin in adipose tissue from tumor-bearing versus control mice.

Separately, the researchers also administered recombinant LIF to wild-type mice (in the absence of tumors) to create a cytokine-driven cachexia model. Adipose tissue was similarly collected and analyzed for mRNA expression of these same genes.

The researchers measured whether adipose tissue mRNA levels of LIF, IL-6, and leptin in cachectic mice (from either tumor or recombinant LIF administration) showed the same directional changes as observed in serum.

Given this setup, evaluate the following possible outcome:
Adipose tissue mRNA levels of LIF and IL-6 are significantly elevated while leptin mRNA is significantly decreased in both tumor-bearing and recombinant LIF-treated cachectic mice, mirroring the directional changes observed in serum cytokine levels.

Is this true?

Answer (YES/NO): NO